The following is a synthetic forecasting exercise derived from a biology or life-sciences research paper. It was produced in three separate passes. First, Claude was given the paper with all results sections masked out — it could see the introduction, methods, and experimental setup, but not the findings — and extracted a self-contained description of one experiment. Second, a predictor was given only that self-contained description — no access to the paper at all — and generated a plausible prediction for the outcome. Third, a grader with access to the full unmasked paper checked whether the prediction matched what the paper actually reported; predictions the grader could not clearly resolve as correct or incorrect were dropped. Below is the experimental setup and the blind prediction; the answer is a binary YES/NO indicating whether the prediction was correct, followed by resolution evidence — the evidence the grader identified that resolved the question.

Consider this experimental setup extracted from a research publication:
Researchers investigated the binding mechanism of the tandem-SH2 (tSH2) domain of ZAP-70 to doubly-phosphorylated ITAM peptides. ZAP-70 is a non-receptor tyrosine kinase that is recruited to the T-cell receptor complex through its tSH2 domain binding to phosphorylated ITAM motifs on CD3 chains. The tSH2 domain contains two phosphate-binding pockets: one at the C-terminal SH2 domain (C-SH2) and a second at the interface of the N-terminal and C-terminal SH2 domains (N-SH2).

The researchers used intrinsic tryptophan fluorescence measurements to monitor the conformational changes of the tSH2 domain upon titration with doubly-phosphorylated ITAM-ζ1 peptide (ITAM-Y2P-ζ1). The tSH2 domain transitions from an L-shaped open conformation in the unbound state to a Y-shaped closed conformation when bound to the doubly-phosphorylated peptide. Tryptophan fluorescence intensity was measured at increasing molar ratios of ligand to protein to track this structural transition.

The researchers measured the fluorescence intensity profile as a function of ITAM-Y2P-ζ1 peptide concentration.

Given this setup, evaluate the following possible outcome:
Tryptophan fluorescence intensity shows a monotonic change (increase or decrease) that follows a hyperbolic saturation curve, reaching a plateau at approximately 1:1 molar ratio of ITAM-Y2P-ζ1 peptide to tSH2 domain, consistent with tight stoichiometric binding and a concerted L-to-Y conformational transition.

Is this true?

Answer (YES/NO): NO